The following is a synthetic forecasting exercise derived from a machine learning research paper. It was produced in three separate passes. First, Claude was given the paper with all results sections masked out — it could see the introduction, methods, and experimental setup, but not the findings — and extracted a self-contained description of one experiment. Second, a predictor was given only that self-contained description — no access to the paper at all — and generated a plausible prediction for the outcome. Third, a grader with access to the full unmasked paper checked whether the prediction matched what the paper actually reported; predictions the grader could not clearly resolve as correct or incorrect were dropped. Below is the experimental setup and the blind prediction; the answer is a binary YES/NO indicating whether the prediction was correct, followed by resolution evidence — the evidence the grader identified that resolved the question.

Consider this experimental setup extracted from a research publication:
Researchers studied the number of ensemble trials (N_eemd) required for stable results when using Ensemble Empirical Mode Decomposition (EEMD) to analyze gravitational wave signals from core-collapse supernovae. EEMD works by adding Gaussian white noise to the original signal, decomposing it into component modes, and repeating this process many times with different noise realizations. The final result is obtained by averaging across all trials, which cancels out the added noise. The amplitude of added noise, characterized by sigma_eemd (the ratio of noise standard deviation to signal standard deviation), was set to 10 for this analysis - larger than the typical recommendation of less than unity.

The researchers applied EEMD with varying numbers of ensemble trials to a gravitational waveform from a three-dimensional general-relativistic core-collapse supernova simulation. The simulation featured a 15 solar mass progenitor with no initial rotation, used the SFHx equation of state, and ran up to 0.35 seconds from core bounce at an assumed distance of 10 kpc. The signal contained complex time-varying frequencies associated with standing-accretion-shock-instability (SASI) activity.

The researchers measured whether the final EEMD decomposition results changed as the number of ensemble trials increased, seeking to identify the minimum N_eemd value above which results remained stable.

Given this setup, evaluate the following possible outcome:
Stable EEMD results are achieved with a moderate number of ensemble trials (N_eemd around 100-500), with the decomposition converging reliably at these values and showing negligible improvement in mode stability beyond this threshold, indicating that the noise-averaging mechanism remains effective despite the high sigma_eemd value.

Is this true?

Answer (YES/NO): NO